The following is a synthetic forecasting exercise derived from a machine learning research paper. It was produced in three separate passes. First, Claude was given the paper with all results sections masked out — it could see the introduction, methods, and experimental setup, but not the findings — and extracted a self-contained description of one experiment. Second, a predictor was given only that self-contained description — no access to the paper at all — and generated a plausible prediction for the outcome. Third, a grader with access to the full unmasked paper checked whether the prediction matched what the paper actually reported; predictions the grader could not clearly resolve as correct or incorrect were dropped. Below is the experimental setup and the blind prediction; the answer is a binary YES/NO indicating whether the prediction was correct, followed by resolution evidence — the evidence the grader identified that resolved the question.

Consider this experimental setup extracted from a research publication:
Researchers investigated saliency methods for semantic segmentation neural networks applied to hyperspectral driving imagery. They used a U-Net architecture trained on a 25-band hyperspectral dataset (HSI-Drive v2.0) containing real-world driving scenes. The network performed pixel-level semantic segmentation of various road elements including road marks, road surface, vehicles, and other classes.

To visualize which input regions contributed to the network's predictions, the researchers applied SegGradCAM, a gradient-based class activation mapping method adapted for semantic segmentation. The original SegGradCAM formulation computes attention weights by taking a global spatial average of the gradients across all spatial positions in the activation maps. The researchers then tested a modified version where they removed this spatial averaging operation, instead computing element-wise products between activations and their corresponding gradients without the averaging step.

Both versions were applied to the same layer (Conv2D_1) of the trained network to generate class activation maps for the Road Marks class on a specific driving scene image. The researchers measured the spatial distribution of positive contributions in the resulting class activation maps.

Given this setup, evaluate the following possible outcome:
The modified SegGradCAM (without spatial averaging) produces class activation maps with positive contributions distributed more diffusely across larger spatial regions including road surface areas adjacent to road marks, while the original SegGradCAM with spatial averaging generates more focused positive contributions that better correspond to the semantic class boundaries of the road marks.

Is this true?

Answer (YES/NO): NO